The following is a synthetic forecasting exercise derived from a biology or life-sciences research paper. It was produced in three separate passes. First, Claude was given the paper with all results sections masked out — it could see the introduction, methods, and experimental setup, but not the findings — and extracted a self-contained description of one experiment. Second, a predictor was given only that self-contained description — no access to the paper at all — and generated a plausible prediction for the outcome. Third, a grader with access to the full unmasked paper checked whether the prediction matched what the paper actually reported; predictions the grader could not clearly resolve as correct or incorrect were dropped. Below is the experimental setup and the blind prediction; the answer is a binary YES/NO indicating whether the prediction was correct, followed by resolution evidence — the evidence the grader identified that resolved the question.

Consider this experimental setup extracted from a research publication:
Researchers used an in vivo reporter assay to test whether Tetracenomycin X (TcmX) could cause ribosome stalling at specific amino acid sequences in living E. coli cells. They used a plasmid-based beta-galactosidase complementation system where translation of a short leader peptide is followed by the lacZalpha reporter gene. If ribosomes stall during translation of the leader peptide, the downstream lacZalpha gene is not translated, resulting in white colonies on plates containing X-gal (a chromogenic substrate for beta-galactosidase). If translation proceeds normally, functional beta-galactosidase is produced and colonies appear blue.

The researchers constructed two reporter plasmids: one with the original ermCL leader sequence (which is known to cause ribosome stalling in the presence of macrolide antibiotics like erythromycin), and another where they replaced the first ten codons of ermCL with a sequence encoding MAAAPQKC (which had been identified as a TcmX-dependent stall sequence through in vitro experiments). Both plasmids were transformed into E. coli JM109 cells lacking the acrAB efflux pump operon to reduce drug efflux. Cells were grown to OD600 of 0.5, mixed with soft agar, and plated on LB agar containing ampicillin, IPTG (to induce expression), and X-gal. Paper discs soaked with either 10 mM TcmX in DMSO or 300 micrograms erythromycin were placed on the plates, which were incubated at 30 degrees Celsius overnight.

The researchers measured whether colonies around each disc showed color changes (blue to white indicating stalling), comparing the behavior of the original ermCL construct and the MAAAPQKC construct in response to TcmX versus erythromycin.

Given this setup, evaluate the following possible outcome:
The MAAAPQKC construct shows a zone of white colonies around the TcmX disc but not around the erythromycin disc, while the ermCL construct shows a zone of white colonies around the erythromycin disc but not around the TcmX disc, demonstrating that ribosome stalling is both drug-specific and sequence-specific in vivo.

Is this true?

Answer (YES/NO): NO